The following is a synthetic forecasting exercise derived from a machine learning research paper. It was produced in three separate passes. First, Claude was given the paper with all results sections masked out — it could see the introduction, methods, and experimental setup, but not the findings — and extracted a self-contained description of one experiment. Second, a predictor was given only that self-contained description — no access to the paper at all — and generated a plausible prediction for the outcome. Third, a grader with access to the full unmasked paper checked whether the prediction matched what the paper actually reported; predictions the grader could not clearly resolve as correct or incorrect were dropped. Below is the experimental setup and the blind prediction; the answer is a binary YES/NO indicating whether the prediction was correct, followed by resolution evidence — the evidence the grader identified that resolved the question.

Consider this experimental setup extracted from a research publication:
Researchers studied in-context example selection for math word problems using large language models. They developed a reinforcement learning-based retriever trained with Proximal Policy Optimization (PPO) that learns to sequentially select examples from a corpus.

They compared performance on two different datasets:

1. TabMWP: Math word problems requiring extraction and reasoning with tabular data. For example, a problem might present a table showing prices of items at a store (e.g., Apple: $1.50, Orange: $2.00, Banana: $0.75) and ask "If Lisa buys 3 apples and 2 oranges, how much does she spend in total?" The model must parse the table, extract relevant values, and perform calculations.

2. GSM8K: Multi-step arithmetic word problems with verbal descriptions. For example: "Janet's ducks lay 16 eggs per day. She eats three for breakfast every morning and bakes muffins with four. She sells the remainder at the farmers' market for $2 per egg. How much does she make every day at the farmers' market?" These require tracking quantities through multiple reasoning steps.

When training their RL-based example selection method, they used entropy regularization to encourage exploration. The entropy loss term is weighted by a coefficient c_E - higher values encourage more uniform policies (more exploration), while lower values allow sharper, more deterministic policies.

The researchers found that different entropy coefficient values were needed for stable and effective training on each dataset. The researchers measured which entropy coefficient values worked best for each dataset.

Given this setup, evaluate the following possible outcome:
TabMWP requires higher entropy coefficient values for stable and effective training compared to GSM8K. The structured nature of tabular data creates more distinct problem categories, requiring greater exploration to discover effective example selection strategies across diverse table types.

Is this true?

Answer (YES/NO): NO